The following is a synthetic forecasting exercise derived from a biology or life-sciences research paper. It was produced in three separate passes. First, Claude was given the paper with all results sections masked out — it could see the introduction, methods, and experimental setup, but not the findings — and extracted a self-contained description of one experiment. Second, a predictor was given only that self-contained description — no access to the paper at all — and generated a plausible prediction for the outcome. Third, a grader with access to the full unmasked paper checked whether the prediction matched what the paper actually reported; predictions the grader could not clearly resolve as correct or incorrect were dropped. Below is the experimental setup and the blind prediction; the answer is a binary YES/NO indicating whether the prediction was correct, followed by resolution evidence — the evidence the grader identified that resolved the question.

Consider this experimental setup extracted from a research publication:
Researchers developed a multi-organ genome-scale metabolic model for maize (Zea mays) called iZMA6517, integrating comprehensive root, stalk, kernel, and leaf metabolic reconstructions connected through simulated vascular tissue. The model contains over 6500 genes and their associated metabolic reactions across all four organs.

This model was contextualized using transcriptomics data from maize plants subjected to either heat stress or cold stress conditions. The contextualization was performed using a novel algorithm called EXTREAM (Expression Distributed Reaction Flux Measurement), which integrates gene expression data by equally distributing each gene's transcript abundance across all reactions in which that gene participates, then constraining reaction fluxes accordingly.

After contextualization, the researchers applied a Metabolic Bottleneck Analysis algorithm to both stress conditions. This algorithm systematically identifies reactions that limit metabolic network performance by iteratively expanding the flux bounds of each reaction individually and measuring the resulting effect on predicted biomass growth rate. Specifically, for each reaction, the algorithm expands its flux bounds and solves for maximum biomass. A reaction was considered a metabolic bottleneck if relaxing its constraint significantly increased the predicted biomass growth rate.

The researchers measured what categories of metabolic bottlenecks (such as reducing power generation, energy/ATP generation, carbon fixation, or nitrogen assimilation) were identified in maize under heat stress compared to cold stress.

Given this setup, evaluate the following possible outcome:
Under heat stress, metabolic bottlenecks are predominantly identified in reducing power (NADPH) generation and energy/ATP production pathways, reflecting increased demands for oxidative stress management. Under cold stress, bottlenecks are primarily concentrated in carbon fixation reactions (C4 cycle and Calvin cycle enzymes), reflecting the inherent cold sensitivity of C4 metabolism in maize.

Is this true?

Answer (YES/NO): NO